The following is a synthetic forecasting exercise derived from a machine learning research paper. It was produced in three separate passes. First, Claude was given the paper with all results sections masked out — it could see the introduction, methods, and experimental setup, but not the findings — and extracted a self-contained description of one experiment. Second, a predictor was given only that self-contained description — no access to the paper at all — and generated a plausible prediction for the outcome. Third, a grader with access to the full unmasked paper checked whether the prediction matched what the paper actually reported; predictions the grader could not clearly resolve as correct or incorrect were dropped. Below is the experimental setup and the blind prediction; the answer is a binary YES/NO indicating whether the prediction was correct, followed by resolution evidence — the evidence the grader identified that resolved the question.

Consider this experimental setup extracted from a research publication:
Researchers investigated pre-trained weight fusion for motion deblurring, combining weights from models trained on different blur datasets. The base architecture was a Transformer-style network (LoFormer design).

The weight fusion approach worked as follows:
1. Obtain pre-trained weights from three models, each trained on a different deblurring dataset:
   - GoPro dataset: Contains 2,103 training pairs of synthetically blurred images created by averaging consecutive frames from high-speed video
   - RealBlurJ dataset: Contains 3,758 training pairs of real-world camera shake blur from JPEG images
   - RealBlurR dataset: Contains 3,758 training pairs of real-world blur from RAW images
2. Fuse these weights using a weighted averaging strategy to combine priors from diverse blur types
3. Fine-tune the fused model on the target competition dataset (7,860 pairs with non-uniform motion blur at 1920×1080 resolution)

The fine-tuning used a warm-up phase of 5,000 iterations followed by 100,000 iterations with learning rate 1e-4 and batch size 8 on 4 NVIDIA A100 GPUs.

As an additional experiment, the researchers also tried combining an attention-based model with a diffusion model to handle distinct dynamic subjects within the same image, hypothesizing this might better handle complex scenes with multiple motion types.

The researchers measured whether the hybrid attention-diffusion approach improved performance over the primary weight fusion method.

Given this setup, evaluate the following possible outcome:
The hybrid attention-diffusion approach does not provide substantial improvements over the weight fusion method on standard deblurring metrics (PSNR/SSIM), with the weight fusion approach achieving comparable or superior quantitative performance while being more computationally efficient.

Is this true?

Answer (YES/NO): NO